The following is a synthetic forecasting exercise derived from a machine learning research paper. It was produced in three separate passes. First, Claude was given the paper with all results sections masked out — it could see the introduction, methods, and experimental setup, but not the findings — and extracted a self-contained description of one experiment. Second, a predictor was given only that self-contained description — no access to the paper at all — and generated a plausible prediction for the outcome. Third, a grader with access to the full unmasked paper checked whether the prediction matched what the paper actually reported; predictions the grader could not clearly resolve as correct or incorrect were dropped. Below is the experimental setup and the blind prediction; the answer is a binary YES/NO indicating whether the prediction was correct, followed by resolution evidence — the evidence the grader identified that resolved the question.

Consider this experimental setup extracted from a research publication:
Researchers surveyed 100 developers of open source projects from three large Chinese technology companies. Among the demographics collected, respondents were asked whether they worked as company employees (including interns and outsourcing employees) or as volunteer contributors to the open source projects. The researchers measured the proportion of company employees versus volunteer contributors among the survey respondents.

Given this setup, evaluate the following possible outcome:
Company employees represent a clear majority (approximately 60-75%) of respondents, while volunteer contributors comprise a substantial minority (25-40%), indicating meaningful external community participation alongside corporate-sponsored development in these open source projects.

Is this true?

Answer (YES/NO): NO